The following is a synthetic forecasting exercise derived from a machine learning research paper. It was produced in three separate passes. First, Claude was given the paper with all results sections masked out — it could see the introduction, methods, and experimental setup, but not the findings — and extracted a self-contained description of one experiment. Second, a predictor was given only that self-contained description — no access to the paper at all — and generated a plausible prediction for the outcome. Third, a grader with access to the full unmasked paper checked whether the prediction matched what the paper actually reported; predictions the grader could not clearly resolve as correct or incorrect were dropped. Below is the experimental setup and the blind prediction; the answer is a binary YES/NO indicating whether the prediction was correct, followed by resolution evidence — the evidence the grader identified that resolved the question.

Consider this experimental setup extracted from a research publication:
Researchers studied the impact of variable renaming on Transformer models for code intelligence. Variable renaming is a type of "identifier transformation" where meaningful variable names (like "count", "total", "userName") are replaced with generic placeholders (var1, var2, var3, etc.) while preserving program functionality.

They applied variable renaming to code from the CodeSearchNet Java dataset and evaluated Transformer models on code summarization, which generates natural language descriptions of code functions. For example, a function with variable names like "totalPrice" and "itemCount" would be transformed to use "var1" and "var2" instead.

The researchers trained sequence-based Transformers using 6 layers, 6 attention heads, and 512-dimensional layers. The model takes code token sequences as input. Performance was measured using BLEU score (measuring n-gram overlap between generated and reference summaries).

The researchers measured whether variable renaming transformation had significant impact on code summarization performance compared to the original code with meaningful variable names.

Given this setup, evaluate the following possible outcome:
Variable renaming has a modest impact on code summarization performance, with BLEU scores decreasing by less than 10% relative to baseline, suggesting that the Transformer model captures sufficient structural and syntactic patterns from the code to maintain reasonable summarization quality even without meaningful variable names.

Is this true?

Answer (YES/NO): NO